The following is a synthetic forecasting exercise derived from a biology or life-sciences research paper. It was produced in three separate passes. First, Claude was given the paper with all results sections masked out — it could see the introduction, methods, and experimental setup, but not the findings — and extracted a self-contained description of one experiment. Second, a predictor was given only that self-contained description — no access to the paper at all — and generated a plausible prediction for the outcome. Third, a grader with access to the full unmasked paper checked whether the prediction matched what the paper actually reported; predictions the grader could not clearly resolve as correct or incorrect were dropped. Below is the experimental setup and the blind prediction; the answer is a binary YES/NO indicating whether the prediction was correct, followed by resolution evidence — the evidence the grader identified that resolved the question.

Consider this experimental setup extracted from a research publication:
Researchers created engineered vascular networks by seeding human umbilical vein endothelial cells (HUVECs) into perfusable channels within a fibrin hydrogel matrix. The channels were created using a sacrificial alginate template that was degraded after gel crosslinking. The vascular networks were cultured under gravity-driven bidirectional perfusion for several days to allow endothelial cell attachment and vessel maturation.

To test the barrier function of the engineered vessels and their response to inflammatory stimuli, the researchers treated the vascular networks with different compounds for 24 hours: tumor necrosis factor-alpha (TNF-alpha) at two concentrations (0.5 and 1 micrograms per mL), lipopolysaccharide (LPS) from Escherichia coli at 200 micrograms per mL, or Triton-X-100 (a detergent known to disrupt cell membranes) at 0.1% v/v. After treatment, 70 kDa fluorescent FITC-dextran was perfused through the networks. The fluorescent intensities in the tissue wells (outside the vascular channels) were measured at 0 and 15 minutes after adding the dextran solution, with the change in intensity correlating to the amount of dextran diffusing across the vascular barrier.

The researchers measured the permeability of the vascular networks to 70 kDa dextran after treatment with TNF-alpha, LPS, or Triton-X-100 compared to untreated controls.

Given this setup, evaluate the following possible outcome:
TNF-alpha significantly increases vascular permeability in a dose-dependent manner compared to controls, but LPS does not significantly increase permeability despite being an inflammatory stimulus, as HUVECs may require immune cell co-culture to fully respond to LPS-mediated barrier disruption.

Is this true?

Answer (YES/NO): YES